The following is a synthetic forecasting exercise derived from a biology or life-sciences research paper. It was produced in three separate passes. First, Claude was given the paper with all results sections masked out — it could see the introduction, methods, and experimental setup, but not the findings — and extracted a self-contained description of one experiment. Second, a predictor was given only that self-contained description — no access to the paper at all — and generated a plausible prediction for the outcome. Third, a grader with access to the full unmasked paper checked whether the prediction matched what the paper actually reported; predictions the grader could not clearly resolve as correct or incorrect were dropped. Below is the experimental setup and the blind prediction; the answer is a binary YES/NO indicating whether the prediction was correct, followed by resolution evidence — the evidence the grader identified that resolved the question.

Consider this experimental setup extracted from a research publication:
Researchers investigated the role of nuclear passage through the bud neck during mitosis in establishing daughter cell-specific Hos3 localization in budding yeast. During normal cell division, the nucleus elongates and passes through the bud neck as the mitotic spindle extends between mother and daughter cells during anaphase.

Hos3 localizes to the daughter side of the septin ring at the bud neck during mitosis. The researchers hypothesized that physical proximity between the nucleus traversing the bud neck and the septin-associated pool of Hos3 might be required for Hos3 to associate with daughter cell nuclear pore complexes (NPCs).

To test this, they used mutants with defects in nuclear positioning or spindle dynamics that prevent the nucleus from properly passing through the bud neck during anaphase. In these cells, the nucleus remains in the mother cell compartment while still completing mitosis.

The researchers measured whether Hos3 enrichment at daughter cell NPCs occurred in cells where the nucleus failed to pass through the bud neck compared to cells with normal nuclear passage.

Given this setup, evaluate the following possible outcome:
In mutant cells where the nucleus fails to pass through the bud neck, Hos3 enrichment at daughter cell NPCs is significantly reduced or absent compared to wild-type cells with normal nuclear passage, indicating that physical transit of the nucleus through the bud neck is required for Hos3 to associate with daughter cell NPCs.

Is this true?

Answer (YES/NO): YES